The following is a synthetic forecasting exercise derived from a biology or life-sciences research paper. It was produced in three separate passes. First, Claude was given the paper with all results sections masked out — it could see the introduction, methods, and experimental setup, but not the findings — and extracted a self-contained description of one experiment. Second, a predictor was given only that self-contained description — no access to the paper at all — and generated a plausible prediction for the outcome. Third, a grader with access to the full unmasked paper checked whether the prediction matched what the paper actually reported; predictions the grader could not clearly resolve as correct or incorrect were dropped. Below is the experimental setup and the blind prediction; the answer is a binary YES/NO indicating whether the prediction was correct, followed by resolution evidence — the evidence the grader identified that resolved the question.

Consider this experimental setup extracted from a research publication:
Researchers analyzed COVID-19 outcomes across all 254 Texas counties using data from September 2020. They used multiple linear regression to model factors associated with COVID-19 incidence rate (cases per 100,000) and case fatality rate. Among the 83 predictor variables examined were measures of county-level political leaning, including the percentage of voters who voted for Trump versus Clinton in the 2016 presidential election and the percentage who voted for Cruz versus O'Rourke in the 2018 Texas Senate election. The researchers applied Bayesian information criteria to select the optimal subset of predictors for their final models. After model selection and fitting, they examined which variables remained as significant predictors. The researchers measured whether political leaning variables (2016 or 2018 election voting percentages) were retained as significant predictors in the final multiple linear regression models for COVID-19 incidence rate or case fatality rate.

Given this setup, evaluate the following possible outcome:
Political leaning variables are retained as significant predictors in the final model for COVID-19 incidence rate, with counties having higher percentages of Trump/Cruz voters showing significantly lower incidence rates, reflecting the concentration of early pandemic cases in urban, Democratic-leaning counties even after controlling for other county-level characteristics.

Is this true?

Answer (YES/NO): NO